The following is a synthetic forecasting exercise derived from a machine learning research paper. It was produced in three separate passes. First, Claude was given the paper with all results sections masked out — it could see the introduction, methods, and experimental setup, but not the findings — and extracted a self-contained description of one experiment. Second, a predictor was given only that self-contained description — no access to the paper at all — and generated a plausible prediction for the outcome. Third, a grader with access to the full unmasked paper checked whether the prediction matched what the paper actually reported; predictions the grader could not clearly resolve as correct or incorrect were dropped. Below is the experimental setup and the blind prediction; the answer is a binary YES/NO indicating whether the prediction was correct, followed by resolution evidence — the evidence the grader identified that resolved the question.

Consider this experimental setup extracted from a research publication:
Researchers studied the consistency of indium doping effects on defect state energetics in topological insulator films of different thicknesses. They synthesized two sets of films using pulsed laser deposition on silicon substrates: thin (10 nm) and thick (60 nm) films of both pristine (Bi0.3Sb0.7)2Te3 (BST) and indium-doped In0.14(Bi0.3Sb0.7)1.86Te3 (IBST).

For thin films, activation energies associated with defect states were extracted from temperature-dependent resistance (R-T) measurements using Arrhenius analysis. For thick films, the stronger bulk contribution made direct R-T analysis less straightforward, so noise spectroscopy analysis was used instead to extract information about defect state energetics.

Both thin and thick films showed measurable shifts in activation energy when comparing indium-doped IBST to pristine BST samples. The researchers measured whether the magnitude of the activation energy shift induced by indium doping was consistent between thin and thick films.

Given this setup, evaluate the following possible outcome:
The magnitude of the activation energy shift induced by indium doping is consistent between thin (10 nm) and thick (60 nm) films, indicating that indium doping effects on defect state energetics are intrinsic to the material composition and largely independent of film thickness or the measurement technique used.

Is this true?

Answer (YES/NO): YES